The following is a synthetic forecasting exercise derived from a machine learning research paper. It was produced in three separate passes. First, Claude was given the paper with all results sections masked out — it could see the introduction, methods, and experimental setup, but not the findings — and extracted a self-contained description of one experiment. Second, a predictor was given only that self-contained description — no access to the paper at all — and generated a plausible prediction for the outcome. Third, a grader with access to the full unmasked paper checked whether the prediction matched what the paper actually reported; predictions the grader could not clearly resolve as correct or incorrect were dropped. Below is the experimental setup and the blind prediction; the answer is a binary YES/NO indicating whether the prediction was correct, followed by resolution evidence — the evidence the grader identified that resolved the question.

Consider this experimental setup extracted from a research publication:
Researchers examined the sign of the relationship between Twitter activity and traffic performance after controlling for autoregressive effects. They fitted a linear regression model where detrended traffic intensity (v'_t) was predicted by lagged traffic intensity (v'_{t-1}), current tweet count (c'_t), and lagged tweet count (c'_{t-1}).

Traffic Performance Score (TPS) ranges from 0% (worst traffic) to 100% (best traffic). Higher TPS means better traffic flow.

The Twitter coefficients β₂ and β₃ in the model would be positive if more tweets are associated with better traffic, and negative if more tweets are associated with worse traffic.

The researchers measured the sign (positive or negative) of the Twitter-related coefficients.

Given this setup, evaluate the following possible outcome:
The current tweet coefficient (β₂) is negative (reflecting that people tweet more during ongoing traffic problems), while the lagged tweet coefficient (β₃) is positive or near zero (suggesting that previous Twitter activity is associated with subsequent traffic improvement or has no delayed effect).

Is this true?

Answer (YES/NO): NO